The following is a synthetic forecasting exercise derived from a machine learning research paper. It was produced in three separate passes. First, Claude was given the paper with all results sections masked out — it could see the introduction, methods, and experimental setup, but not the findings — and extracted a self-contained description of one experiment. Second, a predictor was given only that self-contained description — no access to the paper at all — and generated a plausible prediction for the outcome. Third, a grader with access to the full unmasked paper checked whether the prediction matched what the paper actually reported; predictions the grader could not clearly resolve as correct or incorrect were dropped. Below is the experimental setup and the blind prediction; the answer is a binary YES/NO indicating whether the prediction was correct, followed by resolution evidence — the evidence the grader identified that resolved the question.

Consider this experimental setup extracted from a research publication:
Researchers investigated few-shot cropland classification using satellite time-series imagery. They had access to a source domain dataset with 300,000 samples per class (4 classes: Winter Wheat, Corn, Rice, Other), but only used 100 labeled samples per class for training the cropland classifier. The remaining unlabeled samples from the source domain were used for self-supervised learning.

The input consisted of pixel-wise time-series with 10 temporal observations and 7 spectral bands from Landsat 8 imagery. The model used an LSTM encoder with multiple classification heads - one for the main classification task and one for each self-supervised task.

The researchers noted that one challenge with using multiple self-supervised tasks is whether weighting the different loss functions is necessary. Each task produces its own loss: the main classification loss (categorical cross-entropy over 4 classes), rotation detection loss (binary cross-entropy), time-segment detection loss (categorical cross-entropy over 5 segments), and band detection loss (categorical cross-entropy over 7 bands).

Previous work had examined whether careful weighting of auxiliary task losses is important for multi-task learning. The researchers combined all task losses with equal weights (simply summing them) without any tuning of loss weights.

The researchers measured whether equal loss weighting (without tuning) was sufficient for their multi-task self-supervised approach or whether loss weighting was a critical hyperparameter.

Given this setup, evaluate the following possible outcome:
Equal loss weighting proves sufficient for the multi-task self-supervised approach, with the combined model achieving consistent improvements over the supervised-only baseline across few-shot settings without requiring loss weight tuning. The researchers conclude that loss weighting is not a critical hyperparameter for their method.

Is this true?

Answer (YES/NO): YES